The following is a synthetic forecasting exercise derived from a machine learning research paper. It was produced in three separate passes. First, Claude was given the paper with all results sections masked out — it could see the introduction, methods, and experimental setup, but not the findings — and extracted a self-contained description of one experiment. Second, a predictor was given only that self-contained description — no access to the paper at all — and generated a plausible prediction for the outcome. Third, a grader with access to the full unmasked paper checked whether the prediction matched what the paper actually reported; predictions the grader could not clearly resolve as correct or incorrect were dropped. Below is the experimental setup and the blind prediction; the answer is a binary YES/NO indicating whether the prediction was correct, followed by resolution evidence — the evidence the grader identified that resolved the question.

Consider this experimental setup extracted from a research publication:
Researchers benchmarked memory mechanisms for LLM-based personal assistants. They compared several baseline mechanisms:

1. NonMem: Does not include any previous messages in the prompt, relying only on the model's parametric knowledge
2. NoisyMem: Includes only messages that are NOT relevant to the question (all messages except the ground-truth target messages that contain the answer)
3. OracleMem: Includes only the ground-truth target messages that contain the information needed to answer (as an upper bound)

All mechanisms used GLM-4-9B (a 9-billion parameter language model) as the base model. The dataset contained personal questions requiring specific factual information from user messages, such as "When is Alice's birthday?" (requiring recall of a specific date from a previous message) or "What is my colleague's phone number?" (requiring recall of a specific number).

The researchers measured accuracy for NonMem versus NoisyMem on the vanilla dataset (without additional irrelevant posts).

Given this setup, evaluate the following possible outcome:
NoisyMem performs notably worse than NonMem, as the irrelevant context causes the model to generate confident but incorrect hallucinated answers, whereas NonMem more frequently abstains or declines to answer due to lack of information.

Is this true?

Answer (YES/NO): NO